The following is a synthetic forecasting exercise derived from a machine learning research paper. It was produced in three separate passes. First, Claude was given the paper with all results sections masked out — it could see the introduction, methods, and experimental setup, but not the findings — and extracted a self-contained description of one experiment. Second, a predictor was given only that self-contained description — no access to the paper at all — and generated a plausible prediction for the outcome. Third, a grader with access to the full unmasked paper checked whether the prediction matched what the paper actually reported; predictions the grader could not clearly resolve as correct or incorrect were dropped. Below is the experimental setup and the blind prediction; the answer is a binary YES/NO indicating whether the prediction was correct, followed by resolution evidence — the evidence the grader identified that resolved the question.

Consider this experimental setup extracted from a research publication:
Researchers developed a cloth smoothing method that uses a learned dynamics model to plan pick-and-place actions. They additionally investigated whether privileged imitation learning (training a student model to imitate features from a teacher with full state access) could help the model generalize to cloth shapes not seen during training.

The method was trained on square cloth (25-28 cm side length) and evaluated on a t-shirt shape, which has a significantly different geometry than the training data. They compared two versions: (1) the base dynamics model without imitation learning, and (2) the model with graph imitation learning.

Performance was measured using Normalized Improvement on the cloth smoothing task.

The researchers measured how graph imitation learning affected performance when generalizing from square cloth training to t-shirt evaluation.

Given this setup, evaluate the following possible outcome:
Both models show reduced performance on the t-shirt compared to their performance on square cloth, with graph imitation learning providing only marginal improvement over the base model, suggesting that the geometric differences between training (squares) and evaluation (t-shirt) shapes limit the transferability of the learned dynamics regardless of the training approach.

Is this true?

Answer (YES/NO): YES